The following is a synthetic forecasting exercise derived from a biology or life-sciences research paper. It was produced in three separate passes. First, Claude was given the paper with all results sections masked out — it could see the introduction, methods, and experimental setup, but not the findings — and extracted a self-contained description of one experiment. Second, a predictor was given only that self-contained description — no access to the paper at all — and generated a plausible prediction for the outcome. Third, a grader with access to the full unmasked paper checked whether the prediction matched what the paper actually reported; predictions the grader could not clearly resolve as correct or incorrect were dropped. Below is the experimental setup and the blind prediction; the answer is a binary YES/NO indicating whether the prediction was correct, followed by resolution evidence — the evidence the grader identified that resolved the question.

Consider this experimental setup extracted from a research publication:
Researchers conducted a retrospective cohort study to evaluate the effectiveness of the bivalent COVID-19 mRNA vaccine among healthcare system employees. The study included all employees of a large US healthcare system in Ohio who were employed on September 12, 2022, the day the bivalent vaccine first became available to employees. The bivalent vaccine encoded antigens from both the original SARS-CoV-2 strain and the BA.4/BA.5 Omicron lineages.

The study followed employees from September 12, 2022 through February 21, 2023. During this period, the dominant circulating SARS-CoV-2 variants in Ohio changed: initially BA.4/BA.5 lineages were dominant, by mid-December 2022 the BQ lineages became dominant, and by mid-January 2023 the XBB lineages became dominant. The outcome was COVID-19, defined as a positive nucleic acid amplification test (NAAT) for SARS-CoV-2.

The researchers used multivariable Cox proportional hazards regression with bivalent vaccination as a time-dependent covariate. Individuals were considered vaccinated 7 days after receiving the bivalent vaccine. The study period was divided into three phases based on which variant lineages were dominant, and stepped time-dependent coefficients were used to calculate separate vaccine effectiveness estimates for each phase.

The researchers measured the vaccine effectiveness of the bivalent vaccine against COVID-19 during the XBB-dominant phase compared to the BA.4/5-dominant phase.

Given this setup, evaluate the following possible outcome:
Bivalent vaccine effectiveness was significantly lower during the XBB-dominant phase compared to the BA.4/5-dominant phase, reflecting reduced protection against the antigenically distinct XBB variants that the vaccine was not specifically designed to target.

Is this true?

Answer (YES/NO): YES